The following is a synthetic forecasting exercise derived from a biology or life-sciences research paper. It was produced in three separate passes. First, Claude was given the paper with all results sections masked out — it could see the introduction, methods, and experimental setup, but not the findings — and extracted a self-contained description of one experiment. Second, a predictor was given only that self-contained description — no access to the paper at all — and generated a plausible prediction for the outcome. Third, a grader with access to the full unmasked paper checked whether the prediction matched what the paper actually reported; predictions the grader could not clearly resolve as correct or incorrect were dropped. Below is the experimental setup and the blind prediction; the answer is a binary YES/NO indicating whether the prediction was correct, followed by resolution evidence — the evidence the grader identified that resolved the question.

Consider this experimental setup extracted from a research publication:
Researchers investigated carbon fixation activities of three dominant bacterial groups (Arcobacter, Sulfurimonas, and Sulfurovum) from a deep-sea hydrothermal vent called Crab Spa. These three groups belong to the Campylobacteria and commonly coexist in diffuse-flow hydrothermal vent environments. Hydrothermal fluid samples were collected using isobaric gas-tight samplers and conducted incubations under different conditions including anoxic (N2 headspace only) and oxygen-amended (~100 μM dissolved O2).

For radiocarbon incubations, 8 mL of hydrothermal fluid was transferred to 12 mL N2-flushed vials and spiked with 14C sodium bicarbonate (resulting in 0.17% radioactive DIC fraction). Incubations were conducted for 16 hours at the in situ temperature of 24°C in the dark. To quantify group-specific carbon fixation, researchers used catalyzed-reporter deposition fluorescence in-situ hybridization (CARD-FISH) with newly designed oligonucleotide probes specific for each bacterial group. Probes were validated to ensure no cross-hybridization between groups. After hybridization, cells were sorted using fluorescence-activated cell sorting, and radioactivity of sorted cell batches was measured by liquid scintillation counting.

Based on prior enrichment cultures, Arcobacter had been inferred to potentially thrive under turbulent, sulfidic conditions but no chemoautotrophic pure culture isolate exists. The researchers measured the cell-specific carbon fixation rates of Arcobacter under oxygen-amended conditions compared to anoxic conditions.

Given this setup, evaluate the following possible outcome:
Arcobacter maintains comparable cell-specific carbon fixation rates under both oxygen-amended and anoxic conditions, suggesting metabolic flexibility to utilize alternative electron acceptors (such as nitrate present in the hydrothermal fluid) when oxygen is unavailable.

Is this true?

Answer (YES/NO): YES